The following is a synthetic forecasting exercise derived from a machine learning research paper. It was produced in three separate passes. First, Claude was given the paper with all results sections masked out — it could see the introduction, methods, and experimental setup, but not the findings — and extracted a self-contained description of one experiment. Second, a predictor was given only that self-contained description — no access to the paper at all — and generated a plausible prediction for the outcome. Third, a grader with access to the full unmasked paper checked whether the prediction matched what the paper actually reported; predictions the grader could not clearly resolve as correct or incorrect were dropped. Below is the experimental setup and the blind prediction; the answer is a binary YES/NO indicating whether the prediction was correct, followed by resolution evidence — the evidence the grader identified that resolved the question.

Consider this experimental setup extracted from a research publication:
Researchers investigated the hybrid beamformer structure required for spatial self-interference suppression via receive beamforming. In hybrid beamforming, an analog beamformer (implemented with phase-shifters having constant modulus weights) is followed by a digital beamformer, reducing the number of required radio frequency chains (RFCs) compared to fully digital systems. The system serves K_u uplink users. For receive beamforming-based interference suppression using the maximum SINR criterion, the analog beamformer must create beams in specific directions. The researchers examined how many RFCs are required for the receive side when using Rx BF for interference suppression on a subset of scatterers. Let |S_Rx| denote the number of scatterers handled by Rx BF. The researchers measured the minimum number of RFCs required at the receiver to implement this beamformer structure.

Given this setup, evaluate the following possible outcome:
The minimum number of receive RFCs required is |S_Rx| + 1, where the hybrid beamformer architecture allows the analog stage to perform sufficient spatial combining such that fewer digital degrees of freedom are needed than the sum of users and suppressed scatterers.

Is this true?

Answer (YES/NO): NO